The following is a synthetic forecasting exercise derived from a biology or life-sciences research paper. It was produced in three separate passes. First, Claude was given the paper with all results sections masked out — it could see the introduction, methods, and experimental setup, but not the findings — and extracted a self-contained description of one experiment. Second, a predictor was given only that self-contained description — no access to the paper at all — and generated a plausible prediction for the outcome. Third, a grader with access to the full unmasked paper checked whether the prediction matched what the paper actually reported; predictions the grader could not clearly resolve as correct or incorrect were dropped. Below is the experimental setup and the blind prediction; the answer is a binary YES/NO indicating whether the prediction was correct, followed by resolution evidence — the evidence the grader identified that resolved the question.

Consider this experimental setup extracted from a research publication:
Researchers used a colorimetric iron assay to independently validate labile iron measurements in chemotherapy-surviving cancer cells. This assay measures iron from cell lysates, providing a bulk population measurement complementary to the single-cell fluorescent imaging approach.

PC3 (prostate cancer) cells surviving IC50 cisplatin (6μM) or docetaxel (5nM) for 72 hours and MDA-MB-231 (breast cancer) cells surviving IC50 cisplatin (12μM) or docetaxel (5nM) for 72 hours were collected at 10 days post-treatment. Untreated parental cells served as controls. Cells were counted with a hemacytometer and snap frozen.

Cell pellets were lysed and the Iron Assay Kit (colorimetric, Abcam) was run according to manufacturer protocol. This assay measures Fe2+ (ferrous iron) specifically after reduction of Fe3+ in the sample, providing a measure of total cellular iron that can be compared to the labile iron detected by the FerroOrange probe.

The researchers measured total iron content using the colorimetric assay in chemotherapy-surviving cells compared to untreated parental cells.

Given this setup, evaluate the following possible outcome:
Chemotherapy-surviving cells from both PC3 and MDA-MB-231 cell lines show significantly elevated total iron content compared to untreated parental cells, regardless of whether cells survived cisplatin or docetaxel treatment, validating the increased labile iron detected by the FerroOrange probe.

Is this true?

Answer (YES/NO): YES